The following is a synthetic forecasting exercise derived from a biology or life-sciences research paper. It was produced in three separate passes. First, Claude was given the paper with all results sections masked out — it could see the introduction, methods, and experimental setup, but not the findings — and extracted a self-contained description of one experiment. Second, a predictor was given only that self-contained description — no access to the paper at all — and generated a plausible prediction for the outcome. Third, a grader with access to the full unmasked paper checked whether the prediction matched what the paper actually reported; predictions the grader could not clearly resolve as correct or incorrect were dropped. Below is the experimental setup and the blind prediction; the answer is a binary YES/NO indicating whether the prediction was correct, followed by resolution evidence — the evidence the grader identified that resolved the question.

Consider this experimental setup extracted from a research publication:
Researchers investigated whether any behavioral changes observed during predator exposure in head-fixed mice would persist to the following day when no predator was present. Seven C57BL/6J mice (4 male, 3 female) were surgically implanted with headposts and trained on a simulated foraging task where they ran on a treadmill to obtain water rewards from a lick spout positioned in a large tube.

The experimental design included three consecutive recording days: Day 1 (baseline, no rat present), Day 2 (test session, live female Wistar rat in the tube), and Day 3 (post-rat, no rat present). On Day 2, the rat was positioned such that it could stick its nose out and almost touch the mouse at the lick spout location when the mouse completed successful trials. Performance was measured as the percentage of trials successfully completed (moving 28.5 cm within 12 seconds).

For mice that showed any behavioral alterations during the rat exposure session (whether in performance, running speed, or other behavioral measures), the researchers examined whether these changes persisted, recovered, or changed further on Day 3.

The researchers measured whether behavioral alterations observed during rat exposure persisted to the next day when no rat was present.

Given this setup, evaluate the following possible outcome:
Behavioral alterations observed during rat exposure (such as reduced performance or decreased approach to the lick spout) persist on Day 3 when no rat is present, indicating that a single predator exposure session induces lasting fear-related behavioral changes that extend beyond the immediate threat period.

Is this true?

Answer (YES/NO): YES